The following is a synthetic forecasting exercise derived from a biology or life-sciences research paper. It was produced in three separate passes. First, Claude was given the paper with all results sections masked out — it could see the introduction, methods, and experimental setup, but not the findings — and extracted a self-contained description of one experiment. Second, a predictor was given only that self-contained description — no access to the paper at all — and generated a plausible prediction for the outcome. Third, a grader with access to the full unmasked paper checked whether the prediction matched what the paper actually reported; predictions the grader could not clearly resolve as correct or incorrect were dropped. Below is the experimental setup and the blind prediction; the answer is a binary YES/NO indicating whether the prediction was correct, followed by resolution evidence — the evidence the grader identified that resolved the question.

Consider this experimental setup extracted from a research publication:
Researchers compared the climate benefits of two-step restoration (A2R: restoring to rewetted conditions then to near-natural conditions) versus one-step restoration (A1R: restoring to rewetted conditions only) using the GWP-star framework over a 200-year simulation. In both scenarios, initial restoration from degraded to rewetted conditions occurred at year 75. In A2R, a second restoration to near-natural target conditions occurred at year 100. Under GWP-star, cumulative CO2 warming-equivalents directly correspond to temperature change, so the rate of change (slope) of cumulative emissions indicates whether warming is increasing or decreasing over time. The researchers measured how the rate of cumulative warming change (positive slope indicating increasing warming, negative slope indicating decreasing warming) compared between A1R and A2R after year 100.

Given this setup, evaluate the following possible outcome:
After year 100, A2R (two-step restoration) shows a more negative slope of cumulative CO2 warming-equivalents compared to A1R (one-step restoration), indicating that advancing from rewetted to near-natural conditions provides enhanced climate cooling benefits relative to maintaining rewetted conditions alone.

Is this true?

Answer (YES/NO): YES